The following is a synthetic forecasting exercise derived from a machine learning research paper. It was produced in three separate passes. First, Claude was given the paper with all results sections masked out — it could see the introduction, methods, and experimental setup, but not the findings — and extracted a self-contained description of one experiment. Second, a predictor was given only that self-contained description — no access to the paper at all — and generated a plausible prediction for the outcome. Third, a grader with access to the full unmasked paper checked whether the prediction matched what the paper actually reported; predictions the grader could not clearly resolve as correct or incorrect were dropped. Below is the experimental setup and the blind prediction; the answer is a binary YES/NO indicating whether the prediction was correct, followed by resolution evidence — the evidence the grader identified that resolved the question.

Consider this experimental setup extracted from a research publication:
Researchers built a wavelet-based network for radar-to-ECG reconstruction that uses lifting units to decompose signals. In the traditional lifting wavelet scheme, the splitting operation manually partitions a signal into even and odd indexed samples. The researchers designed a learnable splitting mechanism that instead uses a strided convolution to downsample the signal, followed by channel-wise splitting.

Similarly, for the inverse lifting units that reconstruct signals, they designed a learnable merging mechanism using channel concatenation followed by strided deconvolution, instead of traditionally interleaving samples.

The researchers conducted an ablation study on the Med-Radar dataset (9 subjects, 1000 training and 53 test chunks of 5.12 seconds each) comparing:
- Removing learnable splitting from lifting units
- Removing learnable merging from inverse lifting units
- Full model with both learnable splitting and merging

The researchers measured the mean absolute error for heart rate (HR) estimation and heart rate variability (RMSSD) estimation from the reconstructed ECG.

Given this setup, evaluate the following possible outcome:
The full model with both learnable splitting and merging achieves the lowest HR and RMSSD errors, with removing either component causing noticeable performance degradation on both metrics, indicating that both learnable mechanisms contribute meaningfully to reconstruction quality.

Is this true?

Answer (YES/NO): YES